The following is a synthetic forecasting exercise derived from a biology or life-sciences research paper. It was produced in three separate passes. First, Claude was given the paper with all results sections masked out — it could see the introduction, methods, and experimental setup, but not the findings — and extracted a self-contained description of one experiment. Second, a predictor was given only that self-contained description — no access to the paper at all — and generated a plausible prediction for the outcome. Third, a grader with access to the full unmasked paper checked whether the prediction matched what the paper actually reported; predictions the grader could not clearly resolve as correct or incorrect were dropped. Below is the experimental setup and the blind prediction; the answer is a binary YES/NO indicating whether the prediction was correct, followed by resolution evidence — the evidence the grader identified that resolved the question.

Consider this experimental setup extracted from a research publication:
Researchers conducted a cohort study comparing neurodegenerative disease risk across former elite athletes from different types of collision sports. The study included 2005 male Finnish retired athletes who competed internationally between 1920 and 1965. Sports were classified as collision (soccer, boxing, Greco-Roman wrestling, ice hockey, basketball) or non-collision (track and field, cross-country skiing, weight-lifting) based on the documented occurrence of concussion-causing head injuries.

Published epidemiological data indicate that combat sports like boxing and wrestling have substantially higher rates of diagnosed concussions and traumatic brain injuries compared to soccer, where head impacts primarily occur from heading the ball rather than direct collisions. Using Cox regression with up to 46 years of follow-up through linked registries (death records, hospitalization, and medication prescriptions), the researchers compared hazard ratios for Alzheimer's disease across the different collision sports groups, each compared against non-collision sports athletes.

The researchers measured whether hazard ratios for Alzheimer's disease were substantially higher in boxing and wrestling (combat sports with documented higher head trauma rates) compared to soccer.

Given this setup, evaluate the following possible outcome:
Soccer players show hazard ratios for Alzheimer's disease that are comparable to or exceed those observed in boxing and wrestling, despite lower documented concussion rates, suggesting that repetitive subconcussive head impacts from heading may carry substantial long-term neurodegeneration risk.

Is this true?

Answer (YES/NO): NO